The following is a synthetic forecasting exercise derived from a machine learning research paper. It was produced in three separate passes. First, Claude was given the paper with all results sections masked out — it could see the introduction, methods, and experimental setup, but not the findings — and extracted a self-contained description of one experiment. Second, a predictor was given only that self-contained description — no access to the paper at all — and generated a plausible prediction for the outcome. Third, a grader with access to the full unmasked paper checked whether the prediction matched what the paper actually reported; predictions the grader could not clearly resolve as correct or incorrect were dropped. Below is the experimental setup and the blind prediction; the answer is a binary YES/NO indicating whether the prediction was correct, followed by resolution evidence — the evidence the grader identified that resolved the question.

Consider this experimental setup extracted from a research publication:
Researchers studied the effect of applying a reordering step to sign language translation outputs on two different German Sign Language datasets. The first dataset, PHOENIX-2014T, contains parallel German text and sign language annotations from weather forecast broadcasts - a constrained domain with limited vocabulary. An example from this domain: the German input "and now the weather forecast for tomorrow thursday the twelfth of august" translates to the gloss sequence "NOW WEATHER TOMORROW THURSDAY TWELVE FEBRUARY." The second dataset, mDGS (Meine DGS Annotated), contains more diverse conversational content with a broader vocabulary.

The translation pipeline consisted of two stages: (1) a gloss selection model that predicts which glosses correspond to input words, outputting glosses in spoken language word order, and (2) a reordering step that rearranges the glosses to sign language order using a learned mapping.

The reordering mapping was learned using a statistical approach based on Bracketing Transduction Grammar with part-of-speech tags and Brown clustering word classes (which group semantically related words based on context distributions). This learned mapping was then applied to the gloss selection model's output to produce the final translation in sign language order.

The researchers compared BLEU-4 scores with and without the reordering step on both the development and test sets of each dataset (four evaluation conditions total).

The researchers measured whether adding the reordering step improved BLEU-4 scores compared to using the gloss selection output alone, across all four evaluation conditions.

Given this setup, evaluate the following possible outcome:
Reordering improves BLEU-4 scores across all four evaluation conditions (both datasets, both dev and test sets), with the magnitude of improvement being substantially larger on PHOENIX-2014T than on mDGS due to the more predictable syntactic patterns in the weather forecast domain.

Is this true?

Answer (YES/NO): NO